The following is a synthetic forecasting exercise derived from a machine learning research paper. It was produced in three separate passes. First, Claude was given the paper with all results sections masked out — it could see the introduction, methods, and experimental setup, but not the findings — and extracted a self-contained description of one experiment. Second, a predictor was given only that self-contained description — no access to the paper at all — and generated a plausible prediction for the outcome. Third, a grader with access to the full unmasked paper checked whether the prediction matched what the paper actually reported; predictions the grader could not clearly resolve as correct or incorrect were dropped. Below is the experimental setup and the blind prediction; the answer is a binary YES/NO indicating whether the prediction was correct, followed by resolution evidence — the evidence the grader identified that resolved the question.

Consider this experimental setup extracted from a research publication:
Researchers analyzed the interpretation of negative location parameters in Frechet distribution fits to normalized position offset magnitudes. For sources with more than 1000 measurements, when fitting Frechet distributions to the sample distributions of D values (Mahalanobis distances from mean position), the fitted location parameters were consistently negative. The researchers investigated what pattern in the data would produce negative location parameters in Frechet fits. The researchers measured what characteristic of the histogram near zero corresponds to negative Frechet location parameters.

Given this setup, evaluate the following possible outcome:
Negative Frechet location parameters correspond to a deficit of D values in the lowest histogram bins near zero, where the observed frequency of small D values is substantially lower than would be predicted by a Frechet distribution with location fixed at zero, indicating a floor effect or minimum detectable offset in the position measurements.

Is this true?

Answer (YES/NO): YES